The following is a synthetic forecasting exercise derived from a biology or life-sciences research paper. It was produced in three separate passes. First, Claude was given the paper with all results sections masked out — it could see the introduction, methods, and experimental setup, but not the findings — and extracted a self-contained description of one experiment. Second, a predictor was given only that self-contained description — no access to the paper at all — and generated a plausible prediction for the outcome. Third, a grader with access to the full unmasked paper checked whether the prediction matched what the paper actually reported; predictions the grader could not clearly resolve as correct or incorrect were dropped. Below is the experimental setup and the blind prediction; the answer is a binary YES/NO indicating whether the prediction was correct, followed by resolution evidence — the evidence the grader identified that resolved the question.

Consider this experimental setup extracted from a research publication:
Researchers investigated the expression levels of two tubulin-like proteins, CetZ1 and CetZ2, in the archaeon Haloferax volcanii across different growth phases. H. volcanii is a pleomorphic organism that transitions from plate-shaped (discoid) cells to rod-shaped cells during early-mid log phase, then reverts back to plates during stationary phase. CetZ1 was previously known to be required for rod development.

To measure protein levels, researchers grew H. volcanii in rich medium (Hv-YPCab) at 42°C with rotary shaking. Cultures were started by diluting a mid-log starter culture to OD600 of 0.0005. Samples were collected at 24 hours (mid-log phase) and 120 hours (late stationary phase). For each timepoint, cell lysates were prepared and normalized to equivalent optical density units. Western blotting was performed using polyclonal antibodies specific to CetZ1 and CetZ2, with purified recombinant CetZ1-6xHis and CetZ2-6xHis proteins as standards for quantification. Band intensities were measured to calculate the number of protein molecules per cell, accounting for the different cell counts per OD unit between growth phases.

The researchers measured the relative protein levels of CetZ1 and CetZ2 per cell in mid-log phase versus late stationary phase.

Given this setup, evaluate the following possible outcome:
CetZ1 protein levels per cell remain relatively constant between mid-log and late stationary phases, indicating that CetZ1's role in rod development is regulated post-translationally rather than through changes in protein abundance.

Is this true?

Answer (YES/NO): NO